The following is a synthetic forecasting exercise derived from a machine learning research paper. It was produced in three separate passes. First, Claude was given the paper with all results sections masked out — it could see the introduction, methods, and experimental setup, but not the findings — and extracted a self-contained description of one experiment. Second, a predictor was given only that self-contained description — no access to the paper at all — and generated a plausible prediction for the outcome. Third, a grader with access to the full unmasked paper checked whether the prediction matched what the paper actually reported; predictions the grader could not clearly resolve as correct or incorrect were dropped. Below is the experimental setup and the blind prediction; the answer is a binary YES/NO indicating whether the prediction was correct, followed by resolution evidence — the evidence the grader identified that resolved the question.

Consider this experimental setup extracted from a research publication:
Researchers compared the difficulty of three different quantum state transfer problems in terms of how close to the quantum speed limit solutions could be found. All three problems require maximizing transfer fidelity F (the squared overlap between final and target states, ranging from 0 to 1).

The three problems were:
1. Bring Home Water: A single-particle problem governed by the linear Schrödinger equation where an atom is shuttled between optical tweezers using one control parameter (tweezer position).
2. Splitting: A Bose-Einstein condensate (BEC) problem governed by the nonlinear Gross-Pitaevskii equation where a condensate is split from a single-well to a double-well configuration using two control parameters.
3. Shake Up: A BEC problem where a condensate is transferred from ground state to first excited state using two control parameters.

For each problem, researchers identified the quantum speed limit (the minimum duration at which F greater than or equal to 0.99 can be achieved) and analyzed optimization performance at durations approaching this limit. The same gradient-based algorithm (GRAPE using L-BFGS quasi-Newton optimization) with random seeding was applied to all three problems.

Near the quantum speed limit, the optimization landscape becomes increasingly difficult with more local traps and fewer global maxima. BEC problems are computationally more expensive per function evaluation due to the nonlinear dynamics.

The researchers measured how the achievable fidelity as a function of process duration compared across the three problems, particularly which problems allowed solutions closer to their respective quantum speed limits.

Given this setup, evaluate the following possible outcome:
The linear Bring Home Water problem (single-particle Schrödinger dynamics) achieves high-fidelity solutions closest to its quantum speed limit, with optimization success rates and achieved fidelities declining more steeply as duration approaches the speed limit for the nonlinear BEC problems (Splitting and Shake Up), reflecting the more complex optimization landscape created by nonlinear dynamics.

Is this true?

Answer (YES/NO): NO